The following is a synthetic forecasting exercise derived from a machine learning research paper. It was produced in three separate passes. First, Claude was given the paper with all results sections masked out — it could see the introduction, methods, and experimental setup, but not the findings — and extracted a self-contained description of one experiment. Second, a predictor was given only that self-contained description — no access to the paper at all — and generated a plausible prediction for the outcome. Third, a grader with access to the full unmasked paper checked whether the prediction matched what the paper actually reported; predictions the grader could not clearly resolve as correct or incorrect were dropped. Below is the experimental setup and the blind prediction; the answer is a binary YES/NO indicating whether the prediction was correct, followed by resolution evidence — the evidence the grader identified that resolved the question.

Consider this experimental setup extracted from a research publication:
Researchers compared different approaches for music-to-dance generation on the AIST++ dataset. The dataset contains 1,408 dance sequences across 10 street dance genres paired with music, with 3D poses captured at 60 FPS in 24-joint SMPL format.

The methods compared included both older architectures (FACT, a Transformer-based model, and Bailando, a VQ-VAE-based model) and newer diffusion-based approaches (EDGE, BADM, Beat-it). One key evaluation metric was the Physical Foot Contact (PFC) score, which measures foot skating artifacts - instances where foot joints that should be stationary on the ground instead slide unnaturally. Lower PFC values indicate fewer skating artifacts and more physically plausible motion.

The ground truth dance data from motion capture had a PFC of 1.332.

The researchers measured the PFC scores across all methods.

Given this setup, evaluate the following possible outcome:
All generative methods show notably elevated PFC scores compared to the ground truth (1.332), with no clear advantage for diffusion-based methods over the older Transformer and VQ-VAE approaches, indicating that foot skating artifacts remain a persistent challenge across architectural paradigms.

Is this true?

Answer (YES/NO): NO